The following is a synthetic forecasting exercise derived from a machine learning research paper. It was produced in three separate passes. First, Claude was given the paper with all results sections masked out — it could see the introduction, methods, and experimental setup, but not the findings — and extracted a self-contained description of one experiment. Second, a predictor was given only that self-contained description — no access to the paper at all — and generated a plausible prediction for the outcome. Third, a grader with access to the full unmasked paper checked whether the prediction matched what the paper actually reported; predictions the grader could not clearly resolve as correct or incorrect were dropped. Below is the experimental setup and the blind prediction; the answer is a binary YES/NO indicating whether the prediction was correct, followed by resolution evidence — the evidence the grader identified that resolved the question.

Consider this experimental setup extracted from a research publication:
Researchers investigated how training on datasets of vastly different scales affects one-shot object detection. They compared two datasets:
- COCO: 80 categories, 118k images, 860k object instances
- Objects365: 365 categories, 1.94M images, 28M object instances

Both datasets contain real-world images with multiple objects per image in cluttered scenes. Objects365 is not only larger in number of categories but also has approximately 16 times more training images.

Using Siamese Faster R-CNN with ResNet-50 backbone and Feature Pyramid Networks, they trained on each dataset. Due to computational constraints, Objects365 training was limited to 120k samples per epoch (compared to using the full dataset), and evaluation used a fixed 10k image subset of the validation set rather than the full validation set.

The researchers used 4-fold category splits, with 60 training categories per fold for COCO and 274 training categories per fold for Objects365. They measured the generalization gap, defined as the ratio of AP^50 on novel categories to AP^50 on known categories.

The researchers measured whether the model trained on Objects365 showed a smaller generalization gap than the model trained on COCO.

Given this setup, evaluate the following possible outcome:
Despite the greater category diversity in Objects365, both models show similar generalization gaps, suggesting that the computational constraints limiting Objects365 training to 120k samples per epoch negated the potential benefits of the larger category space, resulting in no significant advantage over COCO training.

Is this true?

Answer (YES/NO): NO